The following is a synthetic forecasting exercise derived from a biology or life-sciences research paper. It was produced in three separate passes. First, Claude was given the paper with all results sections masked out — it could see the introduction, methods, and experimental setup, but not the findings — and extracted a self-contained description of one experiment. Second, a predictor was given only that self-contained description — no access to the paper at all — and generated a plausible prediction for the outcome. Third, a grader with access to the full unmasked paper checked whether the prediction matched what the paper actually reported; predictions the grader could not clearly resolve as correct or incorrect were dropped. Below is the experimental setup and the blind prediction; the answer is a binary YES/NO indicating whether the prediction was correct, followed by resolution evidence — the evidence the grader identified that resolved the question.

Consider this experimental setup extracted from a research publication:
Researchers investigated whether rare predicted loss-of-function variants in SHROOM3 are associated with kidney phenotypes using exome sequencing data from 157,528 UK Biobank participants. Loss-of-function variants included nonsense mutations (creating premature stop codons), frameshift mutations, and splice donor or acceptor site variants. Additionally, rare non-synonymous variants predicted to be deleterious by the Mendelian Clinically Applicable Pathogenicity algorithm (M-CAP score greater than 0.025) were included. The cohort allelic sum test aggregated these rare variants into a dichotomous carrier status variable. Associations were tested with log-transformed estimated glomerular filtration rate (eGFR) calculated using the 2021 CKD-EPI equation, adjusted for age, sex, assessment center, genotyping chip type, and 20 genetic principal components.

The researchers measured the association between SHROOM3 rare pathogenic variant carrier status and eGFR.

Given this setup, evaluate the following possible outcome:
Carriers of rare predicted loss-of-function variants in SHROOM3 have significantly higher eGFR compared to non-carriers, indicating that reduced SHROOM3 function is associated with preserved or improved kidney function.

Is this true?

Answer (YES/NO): NO